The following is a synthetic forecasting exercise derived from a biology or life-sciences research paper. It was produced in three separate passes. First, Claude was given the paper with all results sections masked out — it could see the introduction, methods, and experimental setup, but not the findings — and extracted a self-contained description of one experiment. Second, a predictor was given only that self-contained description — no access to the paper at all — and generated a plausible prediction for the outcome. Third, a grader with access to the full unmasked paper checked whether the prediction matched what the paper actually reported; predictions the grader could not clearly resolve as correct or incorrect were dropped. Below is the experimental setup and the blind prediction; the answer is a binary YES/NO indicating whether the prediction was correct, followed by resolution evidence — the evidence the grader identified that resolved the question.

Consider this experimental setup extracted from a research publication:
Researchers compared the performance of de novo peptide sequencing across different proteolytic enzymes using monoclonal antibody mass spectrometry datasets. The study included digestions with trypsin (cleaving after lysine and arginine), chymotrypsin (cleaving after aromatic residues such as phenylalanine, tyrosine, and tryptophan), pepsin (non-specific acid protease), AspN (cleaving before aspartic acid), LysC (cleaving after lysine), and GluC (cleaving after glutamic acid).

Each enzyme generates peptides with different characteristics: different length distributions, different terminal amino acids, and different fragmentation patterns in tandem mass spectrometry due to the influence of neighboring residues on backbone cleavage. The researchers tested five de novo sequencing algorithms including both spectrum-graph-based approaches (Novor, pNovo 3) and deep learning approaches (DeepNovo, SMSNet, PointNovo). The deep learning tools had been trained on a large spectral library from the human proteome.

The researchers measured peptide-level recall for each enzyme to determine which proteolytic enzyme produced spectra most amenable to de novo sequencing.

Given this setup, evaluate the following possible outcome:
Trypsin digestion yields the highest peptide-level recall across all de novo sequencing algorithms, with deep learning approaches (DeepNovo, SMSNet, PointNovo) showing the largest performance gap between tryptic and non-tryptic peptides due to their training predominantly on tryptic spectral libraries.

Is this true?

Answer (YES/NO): NO